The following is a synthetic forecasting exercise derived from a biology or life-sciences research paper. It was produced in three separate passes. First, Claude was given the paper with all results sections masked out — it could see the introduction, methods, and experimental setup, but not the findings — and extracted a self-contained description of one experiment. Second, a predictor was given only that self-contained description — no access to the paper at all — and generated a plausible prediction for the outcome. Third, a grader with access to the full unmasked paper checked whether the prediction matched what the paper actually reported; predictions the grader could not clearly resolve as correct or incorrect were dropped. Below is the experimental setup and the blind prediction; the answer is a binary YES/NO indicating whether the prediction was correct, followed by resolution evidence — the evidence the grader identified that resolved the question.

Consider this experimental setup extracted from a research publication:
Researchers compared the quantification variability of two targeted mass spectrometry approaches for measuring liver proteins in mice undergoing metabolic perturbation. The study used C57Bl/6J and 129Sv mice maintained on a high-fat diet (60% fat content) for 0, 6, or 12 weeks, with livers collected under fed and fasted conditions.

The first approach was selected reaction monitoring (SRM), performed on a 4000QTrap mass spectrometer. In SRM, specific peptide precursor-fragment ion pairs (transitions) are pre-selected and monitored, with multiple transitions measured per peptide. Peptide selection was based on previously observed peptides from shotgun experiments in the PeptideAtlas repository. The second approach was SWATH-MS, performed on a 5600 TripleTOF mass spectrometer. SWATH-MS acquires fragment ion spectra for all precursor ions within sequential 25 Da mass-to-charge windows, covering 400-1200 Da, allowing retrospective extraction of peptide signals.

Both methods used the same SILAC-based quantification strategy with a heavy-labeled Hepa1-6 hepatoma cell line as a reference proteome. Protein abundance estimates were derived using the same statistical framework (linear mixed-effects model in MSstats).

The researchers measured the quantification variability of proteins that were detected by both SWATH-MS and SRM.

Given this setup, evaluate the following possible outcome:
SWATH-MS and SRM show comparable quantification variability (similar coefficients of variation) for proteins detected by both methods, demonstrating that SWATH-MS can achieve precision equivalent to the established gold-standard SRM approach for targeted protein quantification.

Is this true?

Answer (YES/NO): YES